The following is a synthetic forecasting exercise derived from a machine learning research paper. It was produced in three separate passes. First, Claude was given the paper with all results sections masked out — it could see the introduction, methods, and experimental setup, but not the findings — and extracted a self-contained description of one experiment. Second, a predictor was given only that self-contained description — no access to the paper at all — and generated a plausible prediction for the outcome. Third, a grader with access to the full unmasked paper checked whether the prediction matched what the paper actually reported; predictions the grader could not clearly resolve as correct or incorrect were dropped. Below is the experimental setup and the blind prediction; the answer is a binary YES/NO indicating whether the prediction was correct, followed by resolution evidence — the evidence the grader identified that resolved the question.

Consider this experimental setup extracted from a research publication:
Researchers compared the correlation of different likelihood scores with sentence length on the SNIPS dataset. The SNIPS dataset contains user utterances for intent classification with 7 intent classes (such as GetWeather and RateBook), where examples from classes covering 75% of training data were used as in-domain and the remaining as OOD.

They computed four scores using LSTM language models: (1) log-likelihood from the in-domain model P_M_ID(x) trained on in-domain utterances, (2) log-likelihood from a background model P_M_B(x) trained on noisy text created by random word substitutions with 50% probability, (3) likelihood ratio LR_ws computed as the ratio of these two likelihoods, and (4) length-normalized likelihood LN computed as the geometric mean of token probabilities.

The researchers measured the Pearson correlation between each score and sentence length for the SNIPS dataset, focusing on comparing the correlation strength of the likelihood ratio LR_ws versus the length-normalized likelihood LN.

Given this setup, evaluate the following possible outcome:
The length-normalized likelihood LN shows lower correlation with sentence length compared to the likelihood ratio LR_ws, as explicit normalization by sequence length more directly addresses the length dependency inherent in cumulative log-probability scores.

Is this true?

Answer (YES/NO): YES